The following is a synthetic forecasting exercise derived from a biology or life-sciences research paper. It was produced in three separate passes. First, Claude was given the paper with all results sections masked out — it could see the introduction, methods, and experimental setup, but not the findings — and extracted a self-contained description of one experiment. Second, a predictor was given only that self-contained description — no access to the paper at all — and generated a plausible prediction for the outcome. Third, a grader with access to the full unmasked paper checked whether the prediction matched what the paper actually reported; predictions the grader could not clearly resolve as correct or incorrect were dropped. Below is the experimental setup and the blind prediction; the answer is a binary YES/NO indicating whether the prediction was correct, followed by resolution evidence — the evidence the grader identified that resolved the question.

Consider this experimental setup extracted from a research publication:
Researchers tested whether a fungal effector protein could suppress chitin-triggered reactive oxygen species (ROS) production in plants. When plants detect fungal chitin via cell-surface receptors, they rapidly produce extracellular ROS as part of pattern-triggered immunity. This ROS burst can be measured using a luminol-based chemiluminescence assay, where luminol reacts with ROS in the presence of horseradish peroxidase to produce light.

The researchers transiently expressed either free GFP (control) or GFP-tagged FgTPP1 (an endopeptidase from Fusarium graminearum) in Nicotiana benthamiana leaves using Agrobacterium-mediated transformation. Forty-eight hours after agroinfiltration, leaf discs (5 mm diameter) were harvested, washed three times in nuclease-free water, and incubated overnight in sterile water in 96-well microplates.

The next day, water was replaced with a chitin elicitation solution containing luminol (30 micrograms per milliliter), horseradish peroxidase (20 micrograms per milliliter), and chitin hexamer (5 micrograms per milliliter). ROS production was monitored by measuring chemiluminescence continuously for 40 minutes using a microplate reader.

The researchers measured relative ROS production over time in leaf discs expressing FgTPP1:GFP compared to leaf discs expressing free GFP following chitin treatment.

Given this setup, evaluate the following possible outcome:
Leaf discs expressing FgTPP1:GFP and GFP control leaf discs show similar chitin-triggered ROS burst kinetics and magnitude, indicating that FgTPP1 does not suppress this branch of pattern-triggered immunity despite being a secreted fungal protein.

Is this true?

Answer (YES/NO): NO